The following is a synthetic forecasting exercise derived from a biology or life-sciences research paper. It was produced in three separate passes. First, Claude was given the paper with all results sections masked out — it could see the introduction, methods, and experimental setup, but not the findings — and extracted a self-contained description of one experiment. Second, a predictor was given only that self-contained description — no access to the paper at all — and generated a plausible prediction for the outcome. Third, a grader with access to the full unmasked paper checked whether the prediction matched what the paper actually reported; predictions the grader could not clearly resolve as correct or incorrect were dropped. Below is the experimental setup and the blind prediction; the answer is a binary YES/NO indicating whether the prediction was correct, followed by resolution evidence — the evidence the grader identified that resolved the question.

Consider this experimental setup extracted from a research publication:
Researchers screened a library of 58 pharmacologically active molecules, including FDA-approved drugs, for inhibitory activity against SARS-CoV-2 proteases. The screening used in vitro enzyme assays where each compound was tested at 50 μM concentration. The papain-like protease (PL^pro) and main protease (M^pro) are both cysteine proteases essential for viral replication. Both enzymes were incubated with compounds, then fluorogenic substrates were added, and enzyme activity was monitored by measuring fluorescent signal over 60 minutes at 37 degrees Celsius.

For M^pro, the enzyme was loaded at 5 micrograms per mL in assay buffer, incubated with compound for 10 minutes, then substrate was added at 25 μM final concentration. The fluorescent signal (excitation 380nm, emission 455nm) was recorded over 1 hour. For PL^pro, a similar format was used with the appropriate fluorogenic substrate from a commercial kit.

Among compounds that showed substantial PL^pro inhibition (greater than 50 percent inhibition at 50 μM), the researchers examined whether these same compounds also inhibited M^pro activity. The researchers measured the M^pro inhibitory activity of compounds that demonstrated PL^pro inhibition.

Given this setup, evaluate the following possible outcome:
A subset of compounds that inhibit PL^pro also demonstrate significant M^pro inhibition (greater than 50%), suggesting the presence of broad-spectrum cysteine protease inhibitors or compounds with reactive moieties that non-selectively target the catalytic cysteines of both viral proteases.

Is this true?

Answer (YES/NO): NO